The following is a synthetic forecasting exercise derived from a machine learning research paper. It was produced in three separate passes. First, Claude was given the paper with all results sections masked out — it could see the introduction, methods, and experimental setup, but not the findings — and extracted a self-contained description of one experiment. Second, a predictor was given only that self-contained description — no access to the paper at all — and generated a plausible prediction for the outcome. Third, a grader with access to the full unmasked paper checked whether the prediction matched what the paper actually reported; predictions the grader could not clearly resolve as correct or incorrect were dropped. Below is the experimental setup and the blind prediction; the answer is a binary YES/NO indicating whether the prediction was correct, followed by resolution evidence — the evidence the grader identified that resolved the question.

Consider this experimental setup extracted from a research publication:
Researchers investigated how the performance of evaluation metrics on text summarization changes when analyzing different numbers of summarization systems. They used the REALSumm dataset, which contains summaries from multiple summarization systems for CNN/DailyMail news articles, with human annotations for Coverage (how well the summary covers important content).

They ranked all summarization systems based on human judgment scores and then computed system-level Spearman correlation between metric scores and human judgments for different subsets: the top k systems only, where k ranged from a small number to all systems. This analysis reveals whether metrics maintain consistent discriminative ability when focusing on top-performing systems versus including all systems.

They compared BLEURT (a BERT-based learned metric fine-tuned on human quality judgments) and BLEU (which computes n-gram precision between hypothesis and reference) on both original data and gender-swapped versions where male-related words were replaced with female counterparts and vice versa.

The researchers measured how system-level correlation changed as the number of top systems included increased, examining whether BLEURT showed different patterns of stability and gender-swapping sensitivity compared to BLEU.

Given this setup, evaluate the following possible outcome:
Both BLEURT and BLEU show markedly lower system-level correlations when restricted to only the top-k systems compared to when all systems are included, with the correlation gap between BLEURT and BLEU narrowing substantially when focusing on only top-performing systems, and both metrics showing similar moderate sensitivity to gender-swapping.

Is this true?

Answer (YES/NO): NO